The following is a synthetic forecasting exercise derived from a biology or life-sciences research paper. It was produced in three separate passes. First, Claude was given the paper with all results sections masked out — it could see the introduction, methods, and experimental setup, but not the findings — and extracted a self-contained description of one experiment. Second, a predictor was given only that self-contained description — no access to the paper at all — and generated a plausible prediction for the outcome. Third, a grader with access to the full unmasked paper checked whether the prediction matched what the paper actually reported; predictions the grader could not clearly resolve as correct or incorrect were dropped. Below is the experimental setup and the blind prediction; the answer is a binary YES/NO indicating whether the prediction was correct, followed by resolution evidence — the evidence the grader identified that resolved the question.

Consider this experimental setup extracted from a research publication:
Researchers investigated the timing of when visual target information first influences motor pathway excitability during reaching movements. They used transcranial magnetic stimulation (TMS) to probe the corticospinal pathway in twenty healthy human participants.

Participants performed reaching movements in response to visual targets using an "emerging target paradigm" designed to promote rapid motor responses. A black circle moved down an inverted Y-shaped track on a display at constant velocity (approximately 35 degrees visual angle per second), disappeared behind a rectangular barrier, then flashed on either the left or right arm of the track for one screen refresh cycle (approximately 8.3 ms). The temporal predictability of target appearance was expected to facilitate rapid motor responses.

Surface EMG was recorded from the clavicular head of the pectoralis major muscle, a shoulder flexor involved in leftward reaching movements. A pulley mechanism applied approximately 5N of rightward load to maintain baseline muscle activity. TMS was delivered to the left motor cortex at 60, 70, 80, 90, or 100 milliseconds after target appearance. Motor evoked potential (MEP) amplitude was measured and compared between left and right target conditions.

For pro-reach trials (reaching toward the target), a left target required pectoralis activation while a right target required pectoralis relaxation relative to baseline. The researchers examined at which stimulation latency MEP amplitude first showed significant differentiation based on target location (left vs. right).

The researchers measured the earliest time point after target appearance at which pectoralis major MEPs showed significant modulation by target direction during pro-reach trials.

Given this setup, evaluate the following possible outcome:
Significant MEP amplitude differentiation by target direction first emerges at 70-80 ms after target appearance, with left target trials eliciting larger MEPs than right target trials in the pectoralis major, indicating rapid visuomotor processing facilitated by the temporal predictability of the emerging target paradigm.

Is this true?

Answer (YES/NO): YES